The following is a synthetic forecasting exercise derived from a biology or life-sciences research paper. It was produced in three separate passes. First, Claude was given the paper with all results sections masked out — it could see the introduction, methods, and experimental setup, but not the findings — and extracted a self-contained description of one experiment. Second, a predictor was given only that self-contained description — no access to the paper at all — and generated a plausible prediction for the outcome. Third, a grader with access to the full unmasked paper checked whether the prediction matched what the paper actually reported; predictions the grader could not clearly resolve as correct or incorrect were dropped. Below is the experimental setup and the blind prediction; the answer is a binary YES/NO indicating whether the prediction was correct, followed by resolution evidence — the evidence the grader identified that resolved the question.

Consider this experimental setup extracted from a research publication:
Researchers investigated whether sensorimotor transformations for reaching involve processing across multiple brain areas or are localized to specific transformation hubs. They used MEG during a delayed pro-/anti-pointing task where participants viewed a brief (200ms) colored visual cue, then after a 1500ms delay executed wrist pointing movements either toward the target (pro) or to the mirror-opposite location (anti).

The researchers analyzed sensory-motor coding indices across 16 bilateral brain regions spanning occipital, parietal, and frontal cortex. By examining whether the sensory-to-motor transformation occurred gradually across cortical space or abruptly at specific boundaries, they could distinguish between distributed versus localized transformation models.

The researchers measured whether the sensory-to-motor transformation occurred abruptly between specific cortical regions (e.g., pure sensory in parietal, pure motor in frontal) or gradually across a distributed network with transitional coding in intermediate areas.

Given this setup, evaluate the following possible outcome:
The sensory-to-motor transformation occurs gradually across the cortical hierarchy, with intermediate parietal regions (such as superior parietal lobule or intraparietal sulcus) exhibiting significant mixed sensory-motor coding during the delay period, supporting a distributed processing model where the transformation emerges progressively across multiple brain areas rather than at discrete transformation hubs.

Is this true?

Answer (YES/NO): YES